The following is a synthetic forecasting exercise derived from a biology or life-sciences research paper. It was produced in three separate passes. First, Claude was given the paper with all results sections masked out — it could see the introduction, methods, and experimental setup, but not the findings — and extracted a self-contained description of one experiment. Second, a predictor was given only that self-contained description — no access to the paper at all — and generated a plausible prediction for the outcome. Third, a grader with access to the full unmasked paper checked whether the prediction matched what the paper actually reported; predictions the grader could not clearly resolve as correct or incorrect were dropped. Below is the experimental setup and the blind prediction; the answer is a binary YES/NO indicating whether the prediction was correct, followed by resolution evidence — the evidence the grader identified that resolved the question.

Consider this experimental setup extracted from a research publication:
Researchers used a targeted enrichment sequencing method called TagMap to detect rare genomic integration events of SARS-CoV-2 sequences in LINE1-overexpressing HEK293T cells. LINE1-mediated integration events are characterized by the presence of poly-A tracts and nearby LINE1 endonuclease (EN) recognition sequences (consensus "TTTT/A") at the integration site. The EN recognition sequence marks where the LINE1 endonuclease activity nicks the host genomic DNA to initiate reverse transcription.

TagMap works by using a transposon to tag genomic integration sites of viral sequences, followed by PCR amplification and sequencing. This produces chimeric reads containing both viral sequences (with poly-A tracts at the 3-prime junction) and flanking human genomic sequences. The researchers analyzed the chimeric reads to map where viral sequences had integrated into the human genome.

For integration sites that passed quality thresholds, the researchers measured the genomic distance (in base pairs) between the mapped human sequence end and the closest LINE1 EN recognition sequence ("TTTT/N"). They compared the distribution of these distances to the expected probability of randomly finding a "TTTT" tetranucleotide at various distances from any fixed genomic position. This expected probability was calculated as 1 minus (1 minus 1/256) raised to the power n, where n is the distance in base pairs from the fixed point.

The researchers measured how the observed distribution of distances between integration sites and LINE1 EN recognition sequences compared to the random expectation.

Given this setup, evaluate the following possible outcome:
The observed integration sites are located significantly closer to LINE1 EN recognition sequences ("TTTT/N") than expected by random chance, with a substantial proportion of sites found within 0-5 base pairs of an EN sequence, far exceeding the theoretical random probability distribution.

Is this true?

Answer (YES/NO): YES